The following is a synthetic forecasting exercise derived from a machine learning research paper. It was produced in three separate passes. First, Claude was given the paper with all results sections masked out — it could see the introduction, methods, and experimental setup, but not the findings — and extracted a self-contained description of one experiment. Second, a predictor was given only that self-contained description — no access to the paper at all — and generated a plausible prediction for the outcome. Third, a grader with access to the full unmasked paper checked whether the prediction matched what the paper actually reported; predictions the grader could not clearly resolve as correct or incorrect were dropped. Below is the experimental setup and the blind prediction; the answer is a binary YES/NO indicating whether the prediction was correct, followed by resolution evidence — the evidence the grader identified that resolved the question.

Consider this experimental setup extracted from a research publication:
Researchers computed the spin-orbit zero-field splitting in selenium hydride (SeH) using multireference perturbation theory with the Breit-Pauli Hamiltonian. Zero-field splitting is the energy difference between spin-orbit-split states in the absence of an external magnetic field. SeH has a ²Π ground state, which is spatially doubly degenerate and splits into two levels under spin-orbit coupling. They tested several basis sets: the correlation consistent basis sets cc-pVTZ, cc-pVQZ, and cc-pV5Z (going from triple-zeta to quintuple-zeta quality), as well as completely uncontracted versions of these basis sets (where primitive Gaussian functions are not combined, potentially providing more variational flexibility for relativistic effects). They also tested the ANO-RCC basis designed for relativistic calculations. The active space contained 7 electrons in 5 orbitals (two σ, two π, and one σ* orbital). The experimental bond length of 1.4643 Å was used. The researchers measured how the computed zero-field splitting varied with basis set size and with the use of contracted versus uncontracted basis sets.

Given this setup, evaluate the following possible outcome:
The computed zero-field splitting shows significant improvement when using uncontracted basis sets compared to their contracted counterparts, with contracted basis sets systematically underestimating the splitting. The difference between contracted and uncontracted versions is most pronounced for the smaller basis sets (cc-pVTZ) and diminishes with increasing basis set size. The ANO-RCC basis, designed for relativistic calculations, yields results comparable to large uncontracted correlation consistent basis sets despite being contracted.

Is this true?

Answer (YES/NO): NO